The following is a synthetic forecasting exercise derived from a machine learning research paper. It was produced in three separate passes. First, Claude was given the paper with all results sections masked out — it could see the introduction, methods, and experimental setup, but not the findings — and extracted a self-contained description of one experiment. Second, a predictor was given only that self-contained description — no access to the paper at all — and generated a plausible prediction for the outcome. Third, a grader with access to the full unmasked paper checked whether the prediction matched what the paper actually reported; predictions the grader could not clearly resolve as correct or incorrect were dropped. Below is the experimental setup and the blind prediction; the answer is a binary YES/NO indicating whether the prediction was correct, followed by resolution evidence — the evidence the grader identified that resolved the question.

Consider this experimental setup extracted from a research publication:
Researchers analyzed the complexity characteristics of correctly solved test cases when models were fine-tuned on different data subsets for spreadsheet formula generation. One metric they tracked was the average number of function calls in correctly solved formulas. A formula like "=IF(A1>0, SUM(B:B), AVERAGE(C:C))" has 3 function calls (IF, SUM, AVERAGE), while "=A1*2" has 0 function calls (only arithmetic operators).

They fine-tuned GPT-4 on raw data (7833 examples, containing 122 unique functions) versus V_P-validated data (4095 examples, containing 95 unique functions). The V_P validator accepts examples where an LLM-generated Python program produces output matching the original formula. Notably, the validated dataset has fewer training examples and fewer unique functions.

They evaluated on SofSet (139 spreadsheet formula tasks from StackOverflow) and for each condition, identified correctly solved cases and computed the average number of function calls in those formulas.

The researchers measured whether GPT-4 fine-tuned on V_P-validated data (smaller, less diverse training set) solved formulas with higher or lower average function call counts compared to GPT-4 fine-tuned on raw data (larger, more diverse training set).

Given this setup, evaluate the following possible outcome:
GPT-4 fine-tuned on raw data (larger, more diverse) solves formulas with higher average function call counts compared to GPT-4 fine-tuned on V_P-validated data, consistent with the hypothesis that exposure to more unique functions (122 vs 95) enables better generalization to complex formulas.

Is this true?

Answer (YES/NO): NO